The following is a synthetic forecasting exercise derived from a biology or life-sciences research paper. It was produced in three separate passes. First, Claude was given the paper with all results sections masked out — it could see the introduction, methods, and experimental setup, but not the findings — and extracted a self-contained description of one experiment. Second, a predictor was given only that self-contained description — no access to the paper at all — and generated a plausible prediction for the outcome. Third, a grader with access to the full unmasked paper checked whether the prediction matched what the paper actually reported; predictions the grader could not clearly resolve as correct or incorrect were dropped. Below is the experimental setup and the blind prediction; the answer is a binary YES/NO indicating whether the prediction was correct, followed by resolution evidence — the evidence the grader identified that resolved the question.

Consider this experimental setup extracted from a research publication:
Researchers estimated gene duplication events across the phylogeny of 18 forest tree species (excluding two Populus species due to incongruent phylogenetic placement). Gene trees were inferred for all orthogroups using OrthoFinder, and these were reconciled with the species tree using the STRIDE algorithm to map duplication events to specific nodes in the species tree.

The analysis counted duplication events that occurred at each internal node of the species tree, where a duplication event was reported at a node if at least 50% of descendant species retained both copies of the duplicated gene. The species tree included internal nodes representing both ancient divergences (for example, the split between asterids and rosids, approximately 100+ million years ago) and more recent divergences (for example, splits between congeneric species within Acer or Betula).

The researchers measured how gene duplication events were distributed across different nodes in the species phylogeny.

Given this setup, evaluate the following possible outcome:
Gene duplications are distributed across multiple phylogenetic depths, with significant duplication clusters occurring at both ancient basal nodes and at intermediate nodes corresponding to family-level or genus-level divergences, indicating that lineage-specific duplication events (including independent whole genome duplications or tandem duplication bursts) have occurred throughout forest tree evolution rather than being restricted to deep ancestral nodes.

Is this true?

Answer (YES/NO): YES